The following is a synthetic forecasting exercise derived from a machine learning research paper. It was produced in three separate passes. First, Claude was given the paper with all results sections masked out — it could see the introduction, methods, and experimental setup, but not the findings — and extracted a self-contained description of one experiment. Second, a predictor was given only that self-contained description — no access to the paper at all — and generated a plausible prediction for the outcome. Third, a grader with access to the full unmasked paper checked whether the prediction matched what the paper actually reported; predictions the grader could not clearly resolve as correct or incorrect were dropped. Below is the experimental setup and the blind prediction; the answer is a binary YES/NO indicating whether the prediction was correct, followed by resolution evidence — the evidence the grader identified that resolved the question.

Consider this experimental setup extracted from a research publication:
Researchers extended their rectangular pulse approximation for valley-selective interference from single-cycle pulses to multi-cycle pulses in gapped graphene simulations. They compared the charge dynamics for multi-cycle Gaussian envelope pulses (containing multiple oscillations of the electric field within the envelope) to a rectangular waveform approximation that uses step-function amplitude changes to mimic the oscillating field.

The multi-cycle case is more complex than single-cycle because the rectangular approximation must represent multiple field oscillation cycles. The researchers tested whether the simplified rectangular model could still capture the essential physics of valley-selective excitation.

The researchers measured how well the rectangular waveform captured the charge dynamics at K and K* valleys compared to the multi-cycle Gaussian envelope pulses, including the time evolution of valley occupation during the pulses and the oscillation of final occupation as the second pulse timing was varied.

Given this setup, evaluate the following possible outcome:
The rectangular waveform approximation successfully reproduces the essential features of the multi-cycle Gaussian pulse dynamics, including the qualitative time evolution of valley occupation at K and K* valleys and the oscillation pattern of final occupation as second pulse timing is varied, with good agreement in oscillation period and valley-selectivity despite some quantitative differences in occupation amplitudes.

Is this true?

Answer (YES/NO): YES